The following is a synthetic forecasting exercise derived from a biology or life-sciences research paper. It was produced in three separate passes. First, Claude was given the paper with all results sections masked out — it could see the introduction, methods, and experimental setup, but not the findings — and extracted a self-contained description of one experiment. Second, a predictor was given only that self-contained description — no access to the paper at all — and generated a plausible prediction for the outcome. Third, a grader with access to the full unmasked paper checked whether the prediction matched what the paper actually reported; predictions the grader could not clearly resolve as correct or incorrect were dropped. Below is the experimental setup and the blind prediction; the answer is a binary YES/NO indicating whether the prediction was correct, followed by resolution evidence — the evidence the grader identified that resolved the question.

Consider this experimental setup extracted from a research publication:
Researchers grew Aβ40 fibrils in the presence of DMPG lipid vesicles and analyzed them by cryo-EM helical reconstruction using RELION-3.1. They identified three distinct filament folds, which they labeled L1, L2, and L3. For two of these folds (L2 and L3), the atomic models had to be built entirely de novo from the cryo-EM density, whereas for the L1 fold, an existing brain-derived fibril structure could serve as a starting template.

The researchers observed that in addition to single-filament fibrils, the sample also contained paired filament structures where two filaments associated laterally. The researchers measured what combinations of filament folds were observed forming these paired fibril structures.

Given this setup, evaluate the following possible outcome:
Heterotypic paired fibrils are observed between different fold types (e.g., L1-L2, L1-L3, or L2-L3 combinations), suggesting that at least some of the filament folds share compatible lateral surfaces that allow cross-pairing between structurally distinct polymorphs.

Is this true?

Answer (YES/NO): YES